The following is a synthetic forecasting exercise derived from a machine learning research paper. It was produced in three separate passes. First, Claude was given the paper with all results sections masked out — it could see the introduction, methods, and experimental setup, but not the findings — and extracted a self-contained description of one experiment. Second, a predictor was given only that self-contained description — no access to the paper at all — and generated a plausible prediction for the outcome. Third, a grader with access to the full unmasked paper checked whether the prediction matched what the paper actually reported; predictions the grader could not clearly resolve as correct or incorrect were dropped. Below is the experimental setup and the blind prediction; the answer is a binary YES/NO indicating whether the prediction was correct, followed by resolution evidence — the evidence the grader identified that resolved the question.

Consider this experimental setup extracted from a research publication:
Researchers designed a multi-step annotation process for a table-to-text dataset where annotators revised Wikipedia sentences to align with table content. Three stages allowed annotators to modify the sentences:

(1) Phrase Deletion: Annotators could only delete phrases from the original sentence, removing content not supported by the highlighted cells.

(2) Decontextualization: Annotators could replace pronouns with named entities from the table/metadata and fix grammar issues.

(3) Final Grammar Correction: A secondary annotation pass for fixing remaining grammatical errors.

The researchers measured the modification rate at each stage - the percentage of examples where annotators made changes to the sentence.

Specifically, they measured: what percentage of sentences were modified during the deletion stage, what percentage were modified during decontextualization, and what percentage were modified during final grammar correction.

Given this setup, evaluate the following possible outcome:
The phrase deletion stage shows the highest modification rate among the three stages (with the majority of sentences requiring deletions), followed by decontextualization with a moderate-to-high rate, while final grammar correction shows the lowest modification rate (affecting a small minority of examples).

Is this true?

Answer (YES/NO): NO